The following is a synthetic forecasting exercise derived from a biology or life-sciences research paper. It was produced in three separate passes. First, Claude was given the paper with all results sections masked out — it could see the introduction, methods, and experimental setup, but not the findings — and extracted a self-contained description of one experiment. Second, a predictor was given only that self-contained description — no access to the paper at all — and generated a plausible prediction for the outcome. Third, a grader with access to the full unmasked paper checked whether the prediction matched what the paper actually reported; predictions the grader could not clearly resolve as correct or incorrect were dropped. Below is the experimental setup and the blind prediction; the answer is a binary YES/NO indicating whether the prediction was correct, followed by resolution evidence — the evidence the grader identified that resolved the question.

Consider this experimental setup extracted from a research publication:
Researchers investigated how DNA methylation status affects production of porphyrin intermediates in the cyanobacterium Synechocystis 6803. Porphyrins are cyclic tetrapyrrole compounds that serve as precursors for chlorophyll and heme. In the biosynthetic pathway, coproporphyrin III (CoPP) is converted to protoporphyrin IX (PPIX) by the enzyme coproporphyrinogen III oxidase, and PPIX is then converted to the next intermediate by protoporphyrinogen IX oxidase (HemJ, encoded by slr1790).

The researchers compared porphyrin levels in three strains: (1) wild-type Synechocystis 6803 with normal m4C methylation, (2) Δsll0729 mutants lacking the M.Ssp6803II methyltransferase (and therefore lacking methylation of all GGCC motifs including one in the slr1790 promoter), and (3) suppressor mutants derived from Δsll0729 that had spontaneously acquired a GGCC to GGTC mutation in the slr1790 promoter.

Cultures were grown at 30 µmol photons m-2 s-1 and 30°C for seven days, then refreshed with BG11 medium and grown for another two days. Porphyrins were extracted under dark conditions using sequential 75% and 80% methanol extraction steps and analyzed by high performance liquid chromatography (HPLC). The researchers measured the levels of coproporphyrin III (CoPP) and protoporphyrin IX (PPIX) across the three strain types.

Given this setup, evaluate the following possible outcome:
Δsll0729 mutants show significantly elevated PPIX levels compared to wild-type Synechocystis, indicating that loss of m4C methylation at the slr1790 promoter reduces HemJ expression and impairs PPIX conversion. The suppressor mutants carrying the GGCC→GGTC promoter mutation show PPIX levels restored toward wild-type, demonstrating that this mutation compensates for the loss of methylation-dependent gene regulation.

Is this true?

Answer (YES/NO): YES